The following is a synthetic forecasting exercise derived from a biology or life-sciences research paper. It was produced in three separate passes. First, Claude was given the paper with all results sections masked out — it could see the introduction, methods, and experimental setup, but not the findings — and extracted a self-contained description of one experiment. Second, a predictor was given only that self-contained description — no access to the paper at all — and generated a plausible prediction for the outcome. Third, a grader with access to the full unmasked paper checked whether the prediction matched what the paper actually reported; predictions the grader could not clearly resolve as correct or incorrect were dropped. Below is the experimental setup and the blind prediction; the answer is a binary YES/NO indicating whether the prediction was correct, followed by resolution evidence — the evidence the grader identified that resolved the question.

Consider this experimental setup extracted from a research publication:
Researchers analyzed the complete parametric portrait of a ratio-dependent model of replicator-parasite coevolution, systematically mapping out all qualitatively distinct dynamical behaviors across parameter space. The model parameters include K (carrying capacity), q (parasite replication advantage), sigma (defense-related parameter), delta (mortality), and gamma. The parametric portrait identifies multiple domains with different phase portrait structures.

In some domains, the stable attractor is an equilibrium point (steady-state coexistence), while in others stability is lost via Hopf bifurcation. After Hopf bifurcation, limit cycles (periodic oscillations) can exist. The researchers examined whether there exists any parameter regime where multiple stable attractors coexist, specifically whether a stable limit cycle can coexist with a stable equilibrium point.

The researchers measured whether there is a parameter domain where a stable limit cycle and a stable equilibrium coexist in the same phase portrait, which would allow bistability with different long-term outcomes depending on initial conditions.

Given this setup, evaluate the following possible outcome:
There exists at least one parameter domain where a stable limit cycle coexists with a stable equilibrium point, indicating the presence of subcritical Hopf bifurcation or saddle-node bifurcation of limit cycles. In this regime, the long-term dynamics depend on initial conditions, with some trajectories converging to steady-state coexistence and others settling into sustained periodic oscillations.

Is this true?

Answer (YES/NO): NO